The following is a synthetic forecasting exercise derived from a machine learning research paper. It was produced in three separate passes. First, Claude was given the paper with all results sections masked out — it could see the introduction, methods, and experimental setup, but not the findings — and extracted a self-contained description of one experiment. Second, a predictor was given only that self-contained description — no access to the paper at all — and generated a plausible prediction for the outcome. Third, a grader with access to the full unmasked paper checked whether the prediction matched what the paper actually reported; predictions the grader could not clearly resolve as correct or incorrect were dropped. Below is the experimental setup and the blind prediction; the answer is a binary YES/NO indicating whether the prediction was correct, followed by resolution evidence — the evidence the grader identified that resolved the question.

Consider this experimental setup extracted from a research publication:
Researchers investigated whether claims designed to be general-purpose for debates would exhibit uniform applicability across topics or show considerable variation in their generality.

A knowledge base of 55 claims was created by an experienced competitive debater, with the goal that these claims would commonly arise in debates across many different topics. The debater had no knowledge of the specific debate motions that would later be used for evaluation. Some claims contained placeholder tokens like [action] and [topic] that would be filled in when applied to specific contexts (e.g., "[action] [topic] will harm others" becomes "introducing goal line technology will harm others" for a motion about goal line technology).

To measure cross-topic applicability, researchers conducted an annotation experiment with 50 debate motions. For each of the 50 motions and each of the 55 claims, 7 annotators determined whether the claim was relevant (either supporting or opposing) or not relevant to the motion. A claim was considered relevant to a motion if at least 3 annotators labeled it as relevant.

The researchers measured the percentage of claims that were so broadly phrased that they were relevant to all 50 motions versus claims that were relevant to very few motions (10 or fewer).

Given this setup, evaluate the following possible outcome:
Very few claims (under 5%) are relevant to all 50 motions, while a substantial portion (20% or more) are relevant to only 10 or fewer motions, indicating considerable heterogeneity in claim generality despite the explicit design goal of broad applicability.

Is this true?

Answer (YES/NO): NO